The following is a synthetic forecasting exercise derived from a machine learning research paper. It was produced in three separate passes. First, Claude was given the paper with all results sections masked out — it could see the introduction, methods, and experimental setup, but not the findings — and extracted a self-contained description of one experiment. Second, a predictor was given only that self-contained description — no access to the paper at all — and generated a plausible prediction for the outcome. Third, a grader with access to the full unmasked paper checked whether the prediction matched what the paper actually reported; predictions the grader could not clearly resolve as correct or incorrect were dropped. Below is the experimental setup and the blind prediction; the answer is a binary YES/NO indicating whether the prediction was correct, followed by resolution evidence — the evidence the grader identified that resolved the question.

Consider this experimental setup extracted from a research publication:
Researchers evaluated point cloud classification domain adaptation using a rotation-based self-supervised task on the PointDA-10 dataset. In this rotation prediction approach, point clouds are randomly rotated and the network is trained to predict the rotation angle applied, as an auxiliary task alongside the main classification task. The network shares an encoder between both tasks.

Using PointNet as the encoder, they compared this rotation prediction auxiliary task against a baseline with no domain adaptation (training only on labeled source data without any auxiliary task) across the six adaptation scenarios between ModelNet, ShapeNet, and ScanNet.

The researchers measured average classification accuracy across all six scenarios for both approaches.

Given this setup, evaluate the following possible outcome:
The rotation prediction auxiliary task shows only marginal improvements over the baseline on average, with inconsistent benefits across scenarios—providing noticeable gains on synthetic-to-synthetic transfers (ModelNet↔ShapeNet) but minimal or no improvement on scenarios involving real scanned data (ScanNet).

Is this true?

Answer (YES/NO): NO